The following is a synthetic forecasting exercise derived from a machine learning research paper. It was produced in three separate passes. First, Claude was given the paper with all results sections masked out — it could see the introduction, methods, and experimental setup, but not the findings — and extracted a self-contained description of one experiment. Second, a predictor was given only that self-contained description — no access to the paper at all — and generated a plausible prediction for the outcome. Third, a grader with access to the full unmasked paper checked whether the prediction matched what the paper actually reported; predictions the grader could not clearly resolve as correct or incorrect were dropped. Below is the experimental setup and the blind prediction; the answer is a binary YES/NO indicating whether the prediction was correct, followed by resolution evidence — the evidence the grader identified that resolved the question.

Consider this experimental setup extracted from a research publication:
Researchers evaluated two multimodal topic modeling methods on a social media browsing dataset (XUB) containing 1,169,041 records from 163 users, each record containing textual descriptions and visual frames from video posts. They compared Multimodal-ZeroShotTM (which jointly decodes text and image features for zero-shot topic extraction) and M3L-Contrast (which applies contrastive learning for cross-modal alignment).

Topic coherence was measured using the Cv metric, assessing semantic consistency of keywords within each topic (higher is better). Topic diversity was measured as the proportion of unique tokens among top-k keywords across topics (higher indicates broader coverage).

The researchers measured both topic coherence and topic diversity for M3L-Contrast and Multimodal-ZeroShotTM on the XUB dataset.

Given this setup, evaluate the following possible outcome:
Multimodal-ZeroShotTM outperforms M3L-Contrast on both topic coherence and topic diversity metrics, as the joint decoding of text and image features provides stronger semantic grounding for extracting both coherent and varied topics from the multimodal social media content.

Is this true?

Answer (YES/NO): NO